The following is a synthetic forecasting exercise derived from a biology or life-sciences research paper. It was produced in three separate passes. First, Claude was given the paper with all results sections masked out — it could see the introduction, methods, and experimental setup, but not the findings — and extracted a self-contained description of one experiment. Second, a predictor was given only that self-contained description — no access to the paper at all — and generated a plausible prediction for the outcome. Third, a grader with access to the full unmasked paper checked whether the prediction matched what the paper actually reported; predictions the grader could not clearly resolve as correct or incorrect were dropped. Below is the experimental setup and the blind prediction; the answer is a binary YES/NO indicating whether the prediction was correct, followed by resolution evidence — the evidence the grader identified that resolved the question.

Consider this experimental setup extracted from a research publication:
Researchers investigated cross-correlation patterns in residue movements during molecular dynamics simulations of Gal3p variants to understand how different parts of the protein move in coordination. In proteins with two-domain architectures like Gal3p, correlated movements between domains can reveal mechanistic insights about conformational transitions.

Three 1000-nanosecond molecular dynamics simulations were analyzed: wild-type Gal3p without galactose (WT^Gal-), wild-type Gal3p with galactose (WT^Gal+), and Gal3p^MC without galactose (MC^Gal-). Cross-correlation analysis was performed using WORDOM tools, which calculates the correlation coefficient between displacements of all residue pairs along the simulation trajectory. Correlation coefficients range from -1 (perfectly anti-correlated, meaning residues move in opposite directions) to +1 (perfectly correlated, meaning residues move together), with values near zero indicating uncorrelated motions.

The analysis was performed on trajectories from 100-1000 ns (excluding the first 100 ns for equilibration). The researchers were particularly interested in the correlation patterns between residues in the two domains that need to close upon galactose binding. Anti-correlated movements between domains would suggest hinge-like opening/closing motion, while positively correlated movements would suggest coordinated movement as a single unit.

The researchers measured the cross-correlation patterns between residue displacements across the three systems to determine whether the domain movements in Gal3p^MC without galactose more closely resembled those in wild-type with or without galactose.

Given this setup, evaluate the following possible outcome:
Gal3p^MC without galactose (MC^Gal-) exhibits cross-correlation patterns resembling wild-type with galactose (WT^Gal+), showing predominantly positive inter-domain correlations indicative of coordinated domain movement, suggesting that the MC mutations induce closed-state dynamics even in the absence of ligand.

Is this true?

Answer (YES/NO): NO